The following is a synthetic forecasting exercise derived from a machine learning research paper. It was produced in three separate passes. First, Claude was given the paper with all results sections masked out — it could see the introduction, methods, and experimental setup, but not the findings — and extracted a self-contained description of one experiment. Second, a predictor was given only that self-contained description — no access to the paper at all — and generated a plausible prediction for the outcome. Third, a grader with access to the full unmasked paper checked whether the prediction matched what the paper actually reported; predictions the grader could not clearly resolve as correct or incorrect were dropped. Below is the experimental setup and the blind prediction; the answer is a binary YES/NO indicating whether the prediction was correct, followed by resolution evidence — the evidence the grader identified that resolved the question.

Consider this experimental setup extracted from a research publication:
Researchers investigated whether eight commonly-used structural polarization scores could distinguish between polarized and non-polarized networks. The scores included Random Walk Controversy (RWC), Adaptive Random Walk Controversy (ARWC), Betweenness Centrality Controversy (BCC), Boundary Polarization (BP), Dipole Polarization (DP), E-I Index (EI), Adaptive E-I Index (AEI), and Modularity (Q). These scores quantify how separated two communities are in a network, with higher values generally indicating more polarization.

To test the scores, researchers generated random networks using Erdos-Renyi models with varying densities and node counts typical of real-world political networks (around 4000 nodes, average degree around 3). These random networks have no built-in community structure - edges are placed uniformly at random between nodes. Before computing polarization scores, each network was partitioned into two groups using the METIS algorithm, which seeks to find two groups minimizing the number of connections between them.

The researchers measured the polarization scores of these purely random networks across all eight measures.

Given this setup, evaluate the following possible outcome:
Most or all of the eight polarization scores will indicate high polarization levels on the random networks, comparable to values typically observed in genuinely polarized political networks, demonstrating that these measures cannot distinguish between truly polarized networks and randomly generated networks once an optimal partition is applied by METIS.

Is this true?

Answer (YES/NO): YES